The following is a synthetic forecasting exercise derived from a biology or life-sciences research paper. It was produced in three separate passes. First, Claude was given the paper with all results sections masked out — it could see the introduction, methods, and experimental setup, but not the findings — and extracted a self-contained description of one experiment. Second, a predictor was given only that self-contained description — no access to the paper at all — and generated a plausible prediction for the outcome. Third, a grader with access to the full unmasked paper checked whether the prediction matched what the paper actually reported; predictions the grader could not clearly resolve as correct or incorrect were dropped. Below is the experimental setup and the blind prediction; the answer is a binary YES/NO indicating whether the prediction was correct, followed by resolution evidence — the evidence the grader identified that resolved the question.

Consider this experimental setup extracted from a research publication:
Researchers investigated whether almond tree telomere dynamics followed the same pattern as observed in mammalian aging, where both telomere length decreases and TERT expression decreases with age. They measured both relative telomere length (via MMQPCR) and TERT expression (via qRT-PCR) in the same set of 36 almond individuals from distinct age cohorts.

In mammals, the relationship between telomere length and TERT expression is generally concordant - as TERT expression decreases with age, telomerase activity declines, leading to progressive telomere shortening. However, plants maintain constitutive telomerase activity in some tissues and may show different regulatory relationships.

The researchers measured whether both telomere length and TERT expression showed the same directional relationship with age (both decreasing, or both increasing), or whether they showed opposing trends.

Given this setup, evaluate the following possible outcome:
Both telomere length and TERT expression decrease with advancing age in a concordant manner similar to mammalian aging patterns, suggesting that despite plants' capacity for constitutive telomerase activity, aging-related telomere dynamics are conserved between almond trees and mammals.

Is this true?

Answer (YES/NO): YES